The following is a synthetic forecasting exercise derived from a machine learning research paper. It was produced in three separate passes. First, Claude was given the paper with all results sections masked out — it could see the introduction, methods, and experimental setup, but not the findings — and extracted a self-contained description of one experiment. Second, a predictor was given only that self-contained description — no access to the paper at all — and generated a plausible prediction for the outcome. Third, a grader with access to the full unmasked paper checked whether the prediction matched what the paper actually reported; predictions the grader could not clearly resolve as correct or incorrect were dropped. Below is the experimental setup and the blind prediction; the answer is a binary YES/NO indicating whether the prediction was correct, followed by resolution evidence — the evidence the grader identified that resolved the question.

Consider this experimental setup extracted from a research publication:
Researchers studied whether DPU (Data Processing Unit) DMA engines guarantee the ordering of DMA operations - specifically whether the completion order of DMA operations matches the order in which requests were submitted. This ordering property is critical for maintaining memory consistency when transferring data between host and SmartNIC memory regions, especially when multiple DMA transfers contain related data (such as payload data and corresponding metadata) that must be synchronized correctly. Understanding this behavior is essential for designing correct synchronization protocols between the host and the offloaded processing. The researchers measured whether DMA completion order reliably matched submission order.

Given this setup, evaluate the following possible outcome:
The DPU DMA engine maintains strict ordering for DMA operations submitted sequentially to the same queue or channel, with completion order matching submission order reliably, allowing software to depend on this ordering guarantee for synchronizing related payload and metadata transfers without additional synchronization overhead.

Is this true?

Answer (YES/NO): NO